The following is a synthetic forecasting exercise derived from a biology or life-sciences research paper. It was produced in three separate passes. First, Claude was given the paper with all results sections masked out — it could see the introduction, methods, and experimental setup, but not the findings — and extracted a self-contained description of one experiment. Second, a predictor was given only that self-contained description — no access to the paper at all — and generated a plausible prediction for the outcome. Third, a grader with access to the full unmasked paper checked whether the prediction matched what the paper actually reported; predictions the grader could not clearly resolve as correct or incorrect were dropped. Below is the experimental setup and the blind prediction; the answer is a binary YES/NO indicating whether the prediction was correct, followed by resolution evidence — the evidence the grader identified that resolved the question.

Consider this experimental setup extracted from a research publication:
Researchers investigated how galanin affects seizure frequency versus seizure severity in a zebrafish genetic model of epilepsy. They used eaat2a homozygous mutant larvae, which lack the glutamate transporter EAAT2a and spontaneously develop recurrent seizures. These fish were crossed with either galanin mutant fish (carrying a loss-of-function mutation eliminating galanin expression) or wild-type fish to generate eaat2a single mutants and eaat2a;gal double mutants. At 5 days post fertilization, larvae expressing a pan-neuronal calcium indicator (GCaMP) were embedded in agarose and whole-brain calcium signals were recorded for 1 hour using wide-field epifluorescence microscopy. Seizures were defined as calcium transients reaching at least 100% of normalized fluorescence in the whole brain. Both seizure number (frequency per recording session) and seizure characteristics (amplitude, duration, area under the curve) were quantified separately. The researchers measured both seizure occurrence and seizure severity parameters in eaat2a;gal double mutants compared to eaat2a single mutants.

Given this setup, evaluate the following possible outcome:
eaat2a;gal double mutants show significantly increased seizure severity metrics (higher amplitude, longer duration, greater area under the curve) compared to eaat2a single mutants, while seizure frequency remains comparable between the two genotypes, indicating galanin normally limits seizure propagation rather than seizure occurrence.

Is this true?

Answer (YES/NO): NO